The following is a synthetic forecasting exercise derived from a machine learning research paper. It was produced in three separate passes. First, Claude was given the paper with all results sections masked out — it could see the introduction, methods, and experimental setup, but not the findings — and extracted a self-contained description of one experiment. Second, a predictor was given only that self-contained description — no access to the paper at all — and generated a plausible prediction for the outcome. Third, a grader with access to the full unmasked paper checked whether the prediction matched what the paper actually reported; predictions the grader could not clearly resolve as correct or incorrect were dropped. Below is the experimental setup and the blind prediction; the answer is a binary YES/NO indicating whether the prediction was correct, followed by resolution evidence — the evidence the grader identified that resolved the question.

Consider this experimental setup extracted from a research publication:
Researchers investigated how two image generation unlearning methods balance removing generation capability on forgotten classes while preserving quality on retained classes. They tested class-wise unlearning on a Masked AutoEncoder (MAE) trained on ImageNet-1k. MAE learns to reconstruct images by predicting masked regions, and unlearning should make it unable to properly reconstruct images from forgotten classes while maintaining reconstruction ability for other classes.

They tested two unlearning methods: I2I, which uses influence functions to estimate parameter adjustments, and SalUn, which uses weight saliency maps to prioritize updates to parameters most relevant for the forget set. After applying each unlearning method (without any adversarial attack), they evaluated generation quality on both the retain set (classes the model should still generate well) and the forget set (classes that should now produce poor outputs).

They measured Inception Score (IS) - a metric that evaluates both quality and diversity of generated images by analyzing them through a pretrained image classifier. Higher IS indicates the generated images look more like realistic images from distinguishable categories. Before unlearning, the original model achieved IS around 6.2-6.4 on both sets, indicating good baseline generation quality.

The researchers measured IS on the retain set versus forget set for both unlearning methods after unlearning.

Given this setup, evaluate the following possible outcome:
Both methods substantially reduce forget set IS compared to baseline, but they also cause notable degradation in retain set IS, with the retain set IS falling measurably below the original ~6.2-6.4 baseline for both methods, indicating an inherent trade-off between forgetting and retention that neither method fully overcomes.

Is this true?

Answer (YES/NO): NO